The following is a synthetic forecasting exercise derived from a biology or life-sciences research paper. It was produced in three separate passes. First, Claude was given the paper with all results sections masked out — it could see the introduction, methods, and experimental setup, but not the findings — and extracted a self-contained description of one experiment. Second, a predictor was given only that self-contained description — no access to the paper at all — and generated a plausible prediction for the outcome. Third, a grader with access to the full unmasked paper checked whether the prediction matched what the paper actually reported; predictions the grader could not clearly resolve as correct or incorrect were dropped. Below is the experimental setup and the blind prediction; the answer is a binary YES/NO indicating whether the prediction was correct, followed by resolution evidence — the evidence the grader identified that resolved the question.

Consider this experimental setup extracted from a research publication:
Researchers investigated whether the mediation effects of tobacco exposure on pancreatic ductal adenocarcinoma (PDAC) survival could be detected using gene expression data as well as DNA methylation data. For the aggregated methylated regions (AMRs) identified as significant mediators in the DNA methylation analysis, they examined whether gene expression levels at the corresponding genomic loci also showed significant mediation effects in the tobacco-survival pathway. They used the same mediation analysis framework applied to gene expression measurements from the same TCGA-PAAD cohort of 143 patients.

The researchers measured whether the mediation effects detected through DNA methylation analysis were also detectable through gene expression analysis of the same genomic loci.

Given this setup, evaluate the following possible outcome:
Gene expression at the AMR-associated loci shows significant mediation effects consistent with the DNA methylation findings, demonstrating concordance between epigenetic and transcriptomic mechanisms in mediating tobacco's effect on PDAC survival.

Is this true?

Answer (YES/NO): NO